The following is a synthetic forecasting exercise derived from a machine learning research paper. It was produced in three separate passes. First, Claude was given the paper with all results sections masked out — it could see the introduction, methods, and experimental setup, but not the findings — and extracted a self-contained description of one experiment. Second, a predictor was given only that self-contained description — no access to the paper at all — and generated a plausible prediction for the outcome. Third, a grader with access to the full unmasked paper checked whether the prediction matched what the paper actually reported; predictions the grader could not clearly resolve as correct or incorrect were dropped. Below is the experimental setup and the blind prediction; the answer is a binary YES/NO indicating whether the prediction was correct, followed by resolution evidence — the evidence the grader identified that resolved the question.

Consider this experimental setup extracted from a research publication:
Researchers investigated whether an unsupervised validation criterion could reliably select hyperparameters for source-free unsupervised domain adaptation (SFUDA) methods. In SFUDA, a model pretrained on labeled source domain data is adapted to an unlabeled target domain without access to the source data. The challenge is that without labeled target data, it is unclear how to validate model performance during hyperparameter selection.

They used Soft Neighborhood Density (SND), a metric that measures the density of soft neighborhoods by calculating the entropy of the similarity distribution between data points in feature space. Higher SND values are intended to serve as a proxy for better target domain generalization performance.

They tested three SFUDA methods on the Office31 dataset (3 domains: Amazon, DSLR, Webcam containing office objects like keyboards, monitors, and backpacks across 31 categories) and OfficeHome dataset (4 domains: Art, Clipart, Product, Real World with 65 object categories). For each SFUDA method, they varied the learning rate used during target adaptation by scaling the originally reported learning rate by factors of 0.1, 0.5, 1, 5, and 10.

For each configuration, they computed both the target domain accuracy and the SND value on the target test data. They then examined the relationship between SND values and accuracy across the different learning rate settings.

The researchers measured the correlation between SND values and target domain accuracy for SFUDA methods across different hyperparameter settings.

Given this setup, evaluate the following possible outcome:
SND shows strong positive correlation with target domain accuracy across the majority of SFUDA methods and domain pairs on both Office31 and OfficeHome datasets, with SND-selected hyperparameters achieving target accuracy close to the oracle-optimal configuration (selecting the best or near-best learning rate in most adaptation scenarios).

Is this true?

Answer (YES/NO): NO